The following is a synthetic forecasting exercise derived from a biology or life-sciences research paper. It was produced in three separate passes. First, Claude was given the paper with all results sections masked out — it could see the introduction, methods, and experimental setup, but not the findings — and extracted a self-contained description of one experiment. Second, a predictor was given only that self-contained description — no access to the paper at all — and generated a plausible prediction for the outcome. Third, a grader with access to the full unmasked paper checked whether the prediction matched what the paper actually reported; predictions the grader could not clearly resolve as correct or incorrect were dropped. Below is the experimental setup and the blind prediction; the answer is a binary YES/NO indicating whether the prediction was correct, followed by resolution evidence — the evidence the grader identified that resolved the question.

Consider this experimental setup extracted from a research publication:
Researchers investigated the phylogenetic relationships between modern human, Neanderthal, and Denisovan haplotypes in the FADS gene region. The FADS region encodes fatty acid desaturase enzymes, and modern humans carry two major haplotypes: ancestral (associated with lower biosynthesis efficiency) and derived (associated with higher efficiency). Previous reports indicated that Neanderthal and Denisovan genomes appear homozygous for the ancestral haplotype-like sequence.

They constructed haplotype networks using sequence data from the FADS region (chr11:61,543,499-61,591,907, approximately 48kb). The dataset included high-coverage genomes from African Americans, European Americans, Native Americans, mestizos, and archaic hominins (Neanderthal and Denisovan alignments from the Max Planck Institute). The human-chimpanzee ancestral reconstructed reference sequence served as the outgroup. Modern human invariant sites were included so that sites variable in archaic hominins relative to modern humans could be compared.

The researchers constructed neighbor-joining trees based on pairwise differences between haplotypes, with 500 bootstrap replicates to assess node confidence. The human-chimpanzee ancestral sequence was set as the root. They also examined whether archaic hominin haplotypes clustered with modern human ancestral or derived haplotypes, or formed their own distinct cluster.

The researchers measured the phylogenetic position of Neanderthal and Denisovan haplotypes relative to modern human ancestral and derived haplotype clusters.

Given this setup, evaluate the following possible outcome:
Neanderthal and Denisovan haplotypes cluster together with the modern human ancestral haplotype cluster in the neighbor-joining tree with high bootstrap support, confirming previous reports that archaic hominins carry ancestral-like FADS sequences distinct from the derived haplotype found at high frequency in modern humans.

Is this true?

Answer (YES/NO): NO